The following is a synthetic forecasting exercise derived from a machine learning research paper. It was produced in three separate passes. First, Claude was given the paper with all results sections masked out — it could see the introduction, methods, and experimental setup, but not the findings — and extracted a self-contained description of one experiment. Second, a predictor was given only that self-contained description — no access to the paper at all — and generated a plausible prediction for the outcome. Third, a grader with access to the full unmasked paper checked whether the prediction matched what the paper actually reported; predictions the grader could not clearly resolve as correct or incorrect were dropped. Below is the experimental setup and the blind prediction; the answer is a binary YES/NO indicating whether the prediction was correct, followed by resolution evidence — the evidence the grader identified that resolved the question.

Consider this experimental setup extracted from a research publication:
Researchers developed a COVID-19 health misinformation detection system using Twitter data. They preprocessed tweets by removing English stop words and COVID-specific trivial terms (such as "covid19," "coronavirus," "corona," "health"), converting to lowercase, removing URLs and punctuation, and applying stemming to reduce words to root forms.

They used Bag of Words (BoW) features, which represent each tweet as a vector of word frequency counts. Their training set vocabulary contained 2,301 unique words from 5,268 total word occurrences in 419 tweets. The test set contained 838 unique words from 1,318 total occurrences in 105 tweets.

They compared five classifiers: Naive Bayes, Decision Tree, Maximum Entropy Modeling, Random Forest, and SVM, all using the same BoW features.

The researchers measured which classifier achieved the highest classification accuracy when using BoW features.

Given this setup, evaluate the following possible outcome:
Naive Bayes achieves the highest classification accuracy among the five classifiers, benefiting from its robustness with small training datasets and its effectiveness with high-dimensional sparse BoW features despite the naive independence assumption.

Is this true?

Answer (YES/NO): NO